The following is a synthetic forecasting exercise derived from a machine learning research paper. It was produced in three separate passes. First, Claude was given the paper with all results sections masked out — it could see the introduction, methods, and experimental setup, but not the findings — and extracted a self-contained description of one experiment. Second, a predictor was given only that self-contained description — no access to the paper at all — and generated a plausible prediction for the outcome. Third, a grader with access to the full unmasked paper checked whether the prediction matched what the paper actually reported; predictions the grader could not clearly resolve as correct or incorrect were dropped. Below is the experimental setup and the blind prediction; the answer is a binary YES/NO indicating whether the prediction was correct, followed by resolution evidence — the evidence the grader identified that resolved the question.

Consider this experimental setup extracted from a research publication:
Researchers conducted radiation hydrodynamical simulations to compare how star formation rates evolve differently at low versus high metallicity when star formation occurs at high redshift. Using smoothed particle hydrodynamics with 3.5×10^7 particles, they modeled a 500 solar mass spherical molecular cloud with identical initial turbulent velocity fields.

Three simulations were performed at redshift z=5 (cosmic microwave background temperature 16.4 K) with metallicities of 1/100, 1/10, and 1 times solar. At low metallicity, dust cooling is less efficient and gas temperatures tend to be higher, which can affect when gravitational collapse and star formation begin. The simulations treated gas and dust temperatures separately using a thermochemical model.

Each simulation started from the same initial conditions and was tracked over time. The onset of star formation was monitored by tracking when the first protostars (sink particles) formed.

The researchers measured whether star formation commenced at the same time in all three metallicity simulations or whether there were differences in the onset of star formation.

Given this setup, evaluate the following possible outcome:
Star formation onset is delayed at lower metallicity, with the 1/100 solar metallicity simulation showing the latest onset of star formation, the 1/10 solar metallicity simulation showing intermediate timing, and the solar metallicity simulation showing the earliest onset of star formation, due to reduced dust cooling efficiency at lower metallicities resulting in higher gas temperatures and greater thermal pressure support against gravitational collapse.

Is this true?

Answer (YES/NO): NO